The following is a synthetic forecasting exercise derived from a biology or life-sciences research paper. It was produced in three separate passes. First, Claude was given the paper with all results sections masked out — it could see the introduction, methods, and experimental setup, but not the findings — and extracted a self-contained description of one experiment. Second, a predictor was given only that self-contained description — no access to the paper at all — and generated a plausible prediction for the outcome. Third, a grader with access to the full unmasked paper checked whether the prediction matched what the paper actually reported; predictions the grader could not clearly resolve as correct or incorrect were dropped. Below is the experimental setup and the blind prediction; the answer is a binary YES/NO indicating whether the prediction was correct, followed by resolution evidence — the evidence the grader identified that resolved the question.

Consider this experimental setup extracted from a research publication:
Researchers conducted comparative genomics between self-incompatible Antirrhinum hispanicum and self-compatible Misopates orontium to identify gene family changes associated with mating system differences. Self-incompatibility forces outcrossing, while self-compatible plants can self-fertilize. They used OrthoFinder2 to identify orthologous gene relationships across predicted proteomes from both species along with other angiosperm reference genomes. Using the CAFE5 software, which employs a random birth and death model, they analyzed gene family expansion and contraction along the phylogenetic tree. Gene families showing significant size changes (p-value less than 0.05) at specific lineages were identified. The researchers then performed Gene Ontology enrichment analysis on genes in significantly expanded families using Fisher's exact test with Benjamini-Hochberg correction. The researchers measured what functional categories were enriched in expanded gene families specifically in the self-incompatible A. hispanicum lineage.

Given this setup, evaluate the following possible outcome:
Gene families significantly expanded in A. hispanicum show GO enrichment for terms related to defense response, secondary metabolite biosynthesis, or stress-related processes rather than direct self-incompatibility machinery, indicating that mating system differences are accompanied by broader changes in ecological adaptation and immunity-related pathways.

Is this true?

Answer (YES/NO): NO